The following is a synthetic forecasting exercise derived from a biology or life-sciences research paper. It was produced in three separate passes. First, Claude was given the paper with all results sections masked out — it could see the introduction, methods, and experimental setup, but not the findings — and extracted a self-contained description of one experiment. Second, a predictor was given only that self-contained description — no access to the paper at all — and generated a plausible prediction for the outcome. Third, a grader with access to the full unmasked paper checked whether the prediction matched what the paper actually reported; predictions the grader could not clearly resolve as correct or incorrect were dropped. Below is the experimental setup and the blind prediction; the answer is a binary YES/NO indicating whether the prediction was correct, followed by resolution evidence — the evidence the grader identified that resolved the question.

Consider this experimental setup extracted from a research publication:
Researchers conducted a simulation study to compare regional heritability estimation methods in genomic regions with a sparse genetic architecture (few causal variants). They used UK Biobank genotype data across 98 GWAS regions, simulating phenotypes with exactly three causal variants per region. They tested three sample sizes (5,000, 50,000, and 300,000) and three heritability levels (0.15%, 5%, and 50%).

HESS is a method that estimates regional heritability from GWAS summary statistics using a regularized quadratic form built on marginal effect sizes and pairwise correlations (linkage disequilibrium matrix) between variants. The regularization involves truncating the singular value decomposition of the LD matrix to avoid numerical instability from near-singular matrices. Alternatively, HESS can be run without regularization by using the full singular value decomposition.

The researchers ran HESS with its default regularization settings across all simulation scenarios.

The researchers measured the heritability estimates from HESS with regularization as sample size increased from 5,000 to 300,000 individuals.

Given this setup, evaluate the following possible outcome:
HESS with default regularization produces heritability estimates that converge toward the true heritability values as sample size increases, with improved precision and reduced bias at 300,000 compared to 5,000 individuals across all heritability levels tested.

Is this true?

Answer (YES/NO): NO